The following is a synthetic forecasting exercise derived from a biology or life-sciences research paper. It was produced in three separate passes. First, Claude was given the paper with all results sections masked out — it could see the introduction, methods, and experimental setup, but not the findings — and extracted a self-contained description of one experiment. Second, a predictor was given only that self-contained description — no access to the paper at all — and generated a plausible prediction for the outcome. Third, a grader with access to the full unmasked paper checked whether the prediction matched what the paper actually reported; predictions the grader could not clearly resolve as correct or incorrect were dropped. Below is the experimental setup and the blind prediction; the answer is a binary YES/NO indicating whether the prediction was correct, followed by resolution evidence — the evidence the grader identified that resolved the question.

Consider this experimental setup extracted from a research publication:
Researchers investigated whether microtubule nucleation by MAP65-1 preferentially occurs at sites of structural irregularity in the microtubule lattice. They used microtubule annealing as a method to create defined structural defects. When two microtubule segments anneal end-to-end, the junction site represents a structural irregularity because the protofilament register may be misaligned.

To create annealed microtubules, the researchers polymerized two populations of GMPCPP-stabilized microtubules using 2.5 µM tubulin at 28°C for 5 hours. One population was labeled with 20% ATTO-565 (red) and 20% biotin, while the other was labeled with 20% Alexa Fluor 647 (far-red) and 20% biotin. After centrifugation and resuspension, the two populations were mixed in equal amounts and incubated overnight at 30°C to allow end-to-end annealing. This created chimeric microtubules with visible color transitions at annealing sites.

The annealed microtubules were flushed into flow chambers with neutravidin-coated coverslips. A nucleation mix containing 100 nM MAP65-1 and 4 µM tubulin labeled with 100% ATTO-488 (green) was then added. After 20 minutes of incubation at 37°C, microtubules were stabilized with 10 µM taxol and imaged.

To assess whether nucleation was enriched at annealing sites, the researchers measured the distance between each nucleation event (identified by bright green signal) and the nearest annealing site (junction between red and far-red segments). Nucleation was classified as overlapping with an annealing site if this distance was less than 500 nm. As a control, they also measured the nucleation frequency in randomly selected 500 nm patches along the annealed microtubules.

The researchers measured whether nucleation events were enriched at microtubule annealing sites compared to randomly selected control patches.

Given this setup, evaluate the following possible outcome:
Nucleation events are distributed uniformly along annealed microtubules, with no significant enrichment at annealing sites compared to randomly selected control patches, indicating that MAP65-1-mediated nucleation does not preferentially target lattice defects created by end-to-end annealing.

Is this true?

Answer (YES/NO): NO